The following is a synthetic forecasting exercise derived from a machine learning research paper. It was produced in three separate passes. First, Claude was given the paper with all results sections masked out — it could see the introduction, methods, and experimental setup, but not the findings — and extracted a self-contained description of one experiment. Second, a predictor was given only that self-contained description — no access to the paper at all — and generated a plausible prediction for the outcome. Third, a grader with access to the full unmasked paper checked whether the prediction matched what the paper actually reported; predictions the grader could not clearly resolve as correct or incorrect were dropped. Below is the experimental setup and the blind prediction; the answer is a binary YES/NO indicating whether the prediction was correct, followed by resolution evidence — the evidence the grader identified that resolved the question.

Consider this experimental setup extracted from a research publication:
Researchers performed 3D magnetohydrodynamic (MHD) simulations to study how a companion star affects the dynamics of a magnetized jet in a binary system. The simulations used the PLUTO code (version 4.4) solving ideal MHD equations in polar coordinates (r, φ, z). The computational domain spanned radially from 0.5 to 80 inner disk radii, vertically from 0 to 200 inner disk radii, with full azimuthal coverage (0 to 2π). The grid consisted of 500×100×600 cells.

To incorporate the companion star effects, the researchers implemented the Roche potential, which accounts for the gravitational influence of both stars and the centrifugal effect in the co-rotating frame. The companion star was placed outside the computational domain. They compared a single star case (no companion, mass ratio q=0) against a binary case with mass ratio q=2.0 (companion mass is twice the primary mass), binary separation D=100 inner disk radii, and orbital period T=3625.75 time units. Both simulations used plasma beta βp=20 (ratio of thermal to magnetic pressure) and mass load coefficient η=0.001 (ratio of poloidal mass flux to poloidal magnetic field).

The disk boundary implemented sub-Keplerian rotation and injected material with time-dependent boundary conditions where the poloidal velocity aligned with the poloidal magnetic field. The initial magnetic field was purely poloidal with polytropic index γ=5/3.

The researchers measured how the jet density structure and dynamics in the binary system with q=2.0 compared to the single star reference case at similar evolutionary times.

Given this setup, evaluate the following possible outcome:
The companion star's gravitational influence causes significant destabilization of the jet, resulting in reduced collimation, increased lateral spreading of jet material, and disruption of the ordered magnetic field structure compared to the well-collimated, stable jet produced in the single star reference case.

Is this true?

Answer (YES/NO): NO